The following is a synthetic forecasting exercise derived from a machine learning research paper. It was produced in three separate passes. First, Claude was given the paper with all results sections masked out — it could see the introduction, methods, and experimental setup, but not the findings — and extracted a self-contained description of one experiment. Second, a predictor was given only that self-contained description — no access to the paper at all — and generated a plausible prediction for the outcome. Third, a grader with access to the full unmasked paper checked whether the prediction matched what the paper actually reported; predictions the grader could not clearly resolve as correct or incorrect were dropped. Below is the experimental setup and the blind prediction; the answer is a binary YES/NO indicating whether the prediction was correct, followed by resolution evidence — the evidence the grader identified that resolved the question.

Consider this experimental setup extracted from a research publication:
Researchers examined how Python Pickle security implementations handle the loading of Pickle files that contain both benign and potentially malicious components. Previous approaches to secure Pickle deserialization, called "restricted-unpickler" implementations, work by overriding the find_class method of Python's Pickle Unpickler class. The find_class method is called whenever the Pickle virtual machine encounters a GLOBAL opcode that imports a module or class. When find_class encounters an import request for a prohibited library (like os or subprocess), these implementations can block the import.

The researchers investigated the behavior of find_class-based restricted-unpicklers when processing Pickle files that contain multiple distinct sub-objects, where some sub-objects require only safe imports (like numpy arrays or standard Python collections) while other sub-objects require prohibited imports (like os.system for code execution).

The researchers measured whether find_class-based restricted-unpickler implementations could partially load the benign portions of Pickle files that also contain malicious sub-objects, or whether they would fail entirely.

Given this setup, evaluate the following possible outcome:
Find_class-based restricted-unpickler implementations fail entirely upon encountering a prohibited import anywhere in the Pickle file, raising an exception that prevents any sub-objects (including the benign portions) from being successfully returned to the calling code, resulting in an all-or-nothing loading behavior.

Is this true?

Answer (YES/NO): YES